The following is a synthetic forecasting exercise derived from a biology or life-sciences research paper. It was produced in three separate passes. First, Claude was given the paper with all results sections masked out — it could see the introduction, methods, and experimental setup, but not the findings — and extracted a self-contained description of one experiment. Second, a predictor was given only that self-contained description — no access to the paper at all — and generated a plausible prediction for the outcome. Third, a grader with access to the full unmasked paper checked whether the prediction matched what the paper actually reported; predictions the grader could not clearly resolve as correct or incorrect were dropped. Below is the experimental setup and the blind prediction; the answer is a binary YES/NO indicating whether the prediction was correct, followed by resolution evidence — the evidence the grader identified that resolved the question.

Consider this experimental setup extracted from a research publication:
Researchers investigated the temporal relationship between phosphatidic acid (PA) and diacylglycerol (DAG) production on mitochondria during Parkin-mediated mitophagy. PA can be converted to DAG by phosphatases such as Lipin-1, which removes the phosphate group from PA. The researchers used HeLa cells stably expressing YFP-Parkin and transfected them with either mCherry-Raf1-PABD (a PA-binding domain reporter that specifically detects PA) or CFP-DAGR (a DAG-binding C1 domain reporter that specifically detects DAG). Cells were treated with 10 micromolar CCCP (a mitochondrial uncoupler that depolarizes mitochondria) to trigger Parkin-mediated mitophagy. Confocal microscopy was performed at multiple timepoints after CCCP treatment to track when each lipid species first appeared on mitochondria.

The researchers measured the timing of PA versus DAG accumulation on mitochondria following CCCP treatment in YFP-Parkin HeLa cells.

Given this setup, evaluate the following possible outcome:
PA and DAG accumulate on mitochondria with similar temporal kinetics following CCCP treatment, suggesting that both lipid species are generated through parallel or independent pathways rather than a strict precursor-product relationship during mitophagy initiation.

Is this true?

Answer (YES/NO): NO